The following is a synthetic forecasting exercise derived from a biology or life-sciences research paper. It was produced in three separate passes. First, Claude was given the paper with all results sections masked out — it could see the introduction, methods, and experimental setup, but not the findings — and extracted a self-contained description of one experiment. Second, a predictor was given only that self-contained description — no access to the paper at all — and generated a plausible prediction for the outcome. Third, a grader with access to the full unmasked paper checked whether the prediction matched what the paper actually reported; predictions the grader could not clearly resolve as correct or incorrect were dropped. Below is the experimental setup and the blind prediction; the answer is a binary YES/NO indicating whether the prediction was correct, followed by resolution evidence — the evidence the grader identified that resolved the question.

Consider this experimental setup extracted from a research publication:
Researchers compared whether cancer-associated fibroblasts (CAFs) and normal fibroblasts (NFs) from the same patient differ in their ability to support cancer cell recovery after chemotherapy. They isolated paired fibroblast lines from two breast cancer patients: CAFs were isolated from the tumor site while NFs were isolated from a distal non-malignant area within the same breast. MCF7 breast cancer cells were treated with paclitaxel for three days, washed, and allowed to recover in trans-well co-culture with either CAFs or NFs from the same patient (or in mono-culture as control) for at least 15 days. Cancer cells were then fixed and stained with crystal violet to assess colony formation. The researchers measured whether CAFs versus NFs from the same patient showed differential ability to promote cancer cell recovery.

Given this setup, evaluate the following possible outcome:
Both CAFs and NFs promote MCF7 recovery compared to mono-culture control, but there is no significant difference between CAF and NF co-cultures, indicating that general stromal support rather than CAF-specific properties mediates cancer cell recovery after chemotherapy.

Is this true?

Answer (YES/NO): YES